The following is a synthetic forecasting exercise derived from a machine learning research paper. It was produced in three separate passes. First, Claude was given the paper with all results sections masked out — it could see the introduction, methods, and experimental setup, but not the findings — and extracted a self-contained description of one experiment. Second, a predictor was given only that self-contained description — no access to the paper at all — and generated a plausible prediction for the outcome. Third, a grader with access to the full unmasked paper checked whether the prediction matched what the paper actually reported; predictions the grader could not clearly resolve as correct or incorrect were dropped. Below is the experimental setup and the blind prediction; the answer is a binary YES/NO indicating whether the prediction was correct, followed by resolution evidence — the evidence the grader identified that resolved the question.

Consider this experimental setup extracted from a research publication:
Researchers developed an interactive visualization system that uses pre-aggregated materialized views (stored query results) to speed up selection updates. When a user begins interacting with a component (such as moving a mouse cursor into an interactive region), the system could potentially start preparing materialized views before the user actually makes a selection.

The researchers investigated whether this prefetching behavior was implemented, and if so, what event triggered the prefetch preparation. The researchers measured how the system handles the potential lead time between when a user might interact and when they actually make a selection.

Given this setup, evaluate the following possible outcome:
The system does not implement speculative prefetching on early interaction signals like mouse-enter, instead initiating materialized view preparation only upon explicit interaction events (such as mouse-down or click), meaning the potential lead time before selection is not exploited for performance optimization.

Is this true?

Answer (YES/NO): NO